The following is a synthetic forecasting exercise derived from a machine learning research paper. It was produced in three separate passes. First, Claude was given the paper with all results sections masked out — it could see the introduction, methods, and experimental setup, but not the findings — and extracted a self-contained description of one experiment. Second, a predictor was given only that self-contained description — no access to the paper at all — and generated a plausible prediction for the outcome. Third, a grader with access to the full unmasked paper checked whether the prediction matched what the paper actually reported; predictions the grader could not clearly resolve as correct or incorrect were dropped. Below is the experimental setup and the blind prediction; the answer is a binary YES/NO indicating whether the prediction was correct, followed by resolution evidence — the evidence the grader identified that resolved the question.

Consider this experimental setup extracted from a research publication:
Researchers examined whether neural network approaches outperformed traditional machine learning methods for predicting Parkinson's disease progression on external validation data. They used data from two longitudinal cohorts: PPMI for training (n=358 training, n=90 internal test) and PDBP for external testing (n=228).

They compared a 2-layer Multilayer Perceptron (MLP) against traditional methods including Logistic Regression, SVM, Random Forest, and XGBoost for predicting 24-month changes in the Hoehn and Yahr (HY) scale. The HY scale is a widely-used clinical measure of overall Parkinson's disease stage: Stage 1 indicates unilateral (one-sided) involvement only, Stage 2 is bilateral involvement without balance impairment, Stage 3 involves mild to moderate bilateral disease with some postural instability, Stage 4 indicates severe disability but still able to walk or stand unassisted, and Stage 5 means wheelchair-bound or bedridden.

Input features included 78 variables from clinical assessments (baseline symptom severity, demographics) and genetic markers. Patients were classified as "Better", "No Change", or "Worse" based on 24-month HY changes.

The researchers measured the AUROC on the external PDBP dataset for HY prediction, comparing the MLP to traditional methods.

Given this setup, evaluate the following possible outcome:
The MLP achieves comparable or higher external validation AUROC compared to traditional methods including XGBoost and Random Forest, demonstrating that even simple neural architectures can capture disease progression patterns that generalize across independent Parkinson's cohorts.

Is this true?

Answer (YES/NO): NO